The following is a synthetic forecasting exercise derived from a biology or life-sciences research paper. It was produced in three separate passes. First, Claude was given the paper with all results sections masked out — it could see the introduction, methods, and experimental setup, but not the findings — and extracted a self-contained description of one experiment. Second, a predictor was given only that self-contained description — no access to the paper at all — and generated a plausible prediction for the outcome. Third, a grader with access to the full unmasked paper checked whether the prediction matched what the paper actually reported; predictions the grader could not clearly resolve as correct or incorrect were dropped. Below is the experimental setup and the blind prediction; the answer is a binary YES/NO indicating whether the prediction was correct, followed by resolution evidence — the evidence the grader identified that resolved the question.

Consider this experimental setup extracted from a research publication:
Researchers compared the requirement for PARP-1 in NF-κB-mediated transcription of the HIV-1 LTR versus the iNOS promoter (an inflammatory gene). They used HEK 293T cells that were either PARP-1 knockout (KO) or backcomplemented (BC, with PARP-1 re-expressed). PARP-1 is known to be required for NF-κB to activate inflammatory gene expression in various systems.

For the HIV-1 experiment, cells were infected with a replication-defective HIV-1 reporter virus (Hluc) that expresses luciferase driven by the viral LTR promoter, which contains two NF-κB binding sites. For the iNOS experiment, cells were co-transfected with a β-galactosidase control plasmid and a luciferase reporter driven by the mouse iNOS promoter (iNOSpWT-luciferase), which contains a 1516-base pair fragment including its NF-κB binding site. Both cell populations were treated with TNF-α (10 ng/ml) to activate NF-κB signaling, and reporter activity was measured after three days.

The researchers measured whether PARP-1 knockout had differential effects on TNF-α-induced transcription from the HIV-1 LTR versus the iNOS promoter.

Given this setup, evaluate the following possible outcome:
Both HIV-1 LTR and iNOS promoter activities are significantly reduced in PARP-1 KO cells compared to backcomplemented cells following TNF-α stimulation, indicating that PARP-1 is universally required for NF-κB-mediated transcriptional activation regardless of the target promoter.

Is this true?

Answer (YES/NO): NO